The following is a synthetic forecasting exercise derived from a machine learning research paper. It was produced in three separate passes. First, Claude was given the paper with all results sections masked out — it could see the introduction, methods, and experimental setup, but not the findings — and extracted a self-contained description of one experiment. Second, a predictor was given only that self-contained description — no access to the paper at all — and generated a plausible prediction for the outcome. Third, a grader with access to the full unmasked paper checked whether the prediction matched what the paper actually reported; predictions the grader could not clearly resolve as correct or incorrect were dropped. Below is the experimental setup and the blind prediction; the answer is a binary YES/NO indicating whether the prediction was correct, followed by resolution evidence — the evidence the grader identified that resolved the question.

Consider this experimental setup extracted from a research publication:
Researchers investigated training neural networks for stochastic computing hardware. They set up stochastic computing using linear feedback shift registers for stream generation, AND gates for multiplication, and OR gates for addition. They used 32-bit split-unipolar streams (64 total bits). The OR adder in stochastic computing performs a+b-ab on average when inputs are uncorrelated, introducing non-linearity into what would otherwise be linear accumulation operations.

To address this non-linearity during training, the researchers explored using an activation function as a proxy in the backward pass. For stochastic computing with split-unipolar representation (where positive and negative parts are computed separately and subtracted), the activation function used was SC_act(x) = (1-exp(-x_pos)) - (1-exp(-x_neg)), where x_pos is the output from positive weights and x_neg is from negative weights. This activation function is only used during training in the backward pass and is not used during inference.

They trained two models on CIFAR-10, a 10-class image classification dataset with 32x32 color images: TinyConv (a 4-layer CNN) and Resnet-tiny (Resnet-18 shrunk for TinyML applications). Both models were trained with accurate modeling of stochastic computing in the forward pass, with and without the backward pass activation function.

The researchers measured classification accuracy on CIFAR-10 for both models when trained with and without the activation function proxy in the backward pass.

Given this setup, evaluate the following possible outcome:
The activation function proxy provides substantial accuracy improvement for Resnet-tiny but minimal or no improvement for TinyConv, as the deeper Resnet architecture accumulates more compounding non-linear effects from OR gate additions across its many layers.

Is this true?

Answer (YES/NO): NO